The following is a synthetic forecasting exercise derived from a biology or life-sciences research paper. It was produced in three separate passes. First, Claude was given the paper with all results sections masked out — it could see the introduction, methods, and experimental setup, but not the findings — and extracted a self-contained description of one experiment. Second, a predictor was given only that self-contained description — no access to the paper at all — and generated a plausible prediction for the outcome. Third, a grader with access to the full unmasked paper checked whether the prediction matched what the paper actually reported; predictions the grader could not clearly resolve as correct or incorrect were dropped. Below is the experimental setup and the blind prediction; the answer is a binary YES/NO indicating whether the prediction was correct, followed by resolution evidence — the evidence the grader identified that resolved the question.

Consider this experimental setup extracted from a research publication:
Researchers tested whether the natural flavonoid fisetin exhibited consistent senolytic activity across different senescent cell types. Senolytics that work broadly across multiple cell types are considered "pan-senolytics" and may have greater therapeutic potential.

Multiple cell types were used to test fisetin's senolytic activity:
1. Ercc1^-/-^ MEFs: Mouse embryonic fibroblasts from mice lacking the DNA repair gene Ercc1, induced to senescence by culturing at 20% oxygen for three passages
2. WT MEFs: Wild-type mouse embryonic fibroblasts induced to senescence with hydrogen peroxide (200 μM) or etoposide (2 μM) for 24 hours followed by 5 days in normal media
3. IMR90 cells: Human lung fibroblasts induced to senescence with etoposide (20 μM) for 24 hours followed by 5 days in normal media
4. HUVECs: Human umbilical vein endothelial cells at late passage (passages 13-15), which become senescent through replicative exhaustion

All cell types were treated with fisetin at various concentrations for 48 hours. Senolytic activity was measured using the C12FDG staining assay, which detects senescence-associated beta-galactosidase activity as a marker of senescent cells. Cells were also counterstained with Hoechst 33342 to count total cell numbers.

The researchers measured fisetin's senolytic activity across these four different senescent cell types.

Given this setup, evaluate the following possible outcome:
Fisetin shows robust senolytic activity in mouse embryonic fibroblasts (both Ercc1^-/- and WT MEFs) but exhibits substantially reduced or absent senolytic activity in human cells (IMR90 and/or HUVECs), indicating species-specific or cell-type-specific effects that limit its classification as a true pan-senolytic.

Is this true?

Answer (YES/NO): NO